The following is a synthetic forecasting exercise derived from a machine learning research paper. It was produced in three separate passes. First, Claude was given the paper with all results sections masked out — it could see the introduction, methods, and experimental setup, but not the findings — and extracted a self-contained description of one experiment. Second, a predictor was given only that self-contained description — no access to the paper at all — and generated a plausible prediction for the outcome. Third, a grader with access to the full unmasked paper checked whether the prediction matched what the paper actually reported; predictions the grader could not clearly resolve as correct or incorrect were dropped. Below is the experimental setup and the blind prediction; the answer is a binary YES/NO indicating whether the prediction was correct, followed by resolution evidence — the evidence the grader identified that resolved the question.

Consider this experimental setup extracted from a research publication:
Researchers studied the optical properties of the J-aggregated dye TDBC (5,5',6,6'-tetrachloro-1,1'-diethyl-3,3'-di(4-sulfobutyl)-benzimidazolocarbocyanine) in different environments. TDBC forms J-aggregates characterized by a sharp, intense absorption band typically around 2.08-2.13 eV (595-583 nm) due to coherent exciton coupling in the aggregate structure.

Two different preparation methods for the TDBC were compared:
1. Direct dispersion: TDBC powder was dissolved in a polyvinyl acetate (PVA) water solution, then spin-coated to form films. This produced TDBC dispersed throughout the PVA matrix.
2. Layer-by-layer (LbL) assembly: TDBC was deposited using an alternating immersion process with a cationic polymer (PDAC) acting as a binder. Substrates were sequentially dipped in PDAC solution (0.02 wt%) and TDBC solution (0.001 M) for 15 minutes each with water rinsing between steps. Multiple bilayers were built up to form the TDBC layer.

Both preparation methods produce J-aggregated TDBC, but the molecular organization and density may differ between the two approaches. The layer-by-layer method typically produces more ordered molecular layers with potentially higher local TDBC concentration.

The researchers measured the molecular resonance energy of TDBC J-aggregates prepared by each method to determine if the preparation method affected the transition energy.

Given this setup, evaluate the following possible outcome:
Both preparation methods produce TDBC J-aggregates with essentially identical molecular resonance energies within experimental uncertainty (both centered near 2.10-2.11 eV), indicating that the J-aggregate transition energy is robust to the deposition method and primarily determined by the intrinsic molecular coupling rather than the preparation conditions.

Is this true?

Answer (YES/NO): NO